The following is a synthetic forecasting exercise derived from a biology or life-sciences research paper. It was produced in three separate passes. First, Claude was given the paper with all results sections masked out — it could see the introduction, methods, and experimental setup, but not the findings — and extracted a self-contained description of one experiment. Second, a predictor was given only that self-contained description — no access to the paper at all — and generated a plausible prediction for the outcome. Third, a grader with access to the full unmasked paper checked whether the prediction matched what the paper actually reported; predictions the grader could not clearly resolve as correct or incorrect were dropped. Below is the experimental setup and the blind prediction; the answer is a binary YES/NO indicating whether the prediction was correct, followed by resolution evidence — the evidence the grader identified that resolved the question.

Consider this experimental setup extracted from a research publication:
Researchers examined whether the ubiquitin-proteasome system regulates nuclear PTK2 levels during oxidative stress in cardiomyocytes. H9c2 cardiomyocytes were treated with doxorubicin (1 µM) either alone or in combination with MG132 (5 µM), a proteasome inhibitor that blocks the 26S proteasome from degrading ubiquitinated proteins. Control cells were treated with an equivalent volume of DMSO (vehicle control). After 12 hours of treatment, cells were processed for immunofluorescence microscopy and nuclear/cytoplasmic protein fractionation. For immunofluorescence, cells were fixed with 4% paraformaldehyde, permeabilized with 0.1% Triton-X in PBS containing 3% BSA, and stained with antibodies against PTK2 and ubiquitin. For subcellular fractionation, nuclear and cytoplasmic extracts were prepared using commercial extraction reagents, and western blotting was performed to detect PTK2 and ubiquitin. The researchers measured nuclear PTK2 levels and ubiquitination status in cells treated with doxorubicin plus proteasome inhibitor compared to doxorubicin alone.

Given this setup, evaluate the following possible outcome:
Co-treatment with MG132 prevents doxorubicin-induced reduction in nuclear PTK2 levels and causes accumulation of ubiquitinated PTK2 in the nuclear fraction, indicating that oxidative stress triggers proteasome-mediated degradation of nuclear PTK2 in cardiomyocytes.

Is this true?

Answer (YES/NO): YES